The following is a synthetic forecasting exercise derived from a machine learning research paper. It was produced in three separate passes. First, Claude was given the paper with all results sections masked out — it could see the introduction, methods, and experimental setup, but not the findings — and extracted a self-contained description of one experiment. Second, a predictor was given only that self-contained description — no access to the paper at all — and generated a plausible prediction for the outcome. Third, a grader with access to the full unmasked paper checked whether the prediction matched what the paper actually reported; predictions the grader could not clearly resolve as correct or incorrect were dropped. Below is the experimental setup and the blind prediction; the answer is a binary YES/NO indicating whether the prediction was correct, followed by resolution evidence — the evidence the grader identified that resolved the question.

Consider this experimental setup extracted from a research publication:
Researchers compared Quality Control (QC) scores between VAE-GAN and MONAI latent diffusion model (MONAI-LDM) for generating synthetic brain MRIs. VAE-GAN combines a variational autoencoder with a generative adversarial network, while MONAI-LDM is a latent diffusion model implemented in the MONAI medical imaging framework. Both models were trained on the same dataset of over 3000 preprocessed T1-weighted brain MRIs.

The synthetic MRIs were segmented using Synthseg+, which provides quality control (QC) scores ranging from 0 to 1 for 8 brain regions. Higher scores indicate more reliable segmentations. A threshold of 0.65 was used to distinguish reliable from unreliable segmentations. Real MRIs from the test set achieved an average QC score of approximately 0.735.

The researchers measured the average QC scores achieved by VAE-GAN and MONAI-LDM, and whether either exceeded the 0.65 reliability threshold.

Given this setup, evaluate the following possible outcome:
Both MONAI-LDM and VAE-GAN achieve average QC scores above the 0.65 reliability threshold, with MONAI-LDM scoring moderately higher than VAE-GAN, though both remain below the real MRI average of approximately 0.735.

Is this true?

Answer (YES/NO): NO